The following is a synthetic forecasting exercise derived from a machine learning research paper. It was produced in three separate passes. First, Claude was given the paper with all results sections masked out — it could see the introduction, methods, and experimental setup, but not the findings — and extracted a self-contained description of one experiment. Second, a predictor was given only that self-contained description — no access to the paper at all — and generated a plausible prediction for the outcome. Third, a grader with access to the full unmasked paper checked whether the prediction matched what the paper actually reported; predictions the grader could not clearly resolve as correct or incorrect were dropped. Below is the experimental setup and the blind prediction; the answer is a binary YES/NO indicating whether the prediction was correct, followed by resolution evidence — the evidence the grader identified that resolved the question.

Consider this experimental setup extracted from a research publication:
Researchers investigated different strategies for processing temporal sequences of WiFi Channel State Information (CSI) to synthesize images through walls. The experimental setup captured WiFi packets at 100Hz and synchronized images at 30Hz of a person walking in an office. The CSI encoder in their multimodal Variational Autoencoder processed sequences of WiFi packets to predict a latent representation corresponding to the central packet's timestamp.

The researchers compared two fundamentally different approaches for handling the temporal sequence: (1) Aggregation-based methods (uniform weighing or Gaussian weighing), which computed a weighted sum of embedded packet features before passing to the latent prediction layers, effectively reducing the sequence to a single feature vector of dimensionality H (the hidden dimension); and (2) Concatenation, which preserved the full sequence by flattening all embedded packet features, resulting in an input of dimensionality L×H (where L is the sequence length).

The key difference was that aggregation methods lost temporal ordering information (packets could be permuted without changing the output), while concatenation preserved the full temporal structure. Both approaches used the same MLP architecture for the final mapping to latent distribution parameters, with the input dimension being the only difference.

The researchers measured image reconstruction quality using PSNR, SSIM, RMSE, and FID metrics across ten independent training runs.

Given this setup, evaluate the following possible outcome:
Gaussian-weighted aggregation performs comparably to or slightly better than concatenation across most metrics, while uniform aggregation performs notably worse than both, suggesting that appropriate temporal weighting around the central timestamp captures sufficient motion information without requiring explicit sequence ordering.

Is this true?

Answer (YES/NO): NO